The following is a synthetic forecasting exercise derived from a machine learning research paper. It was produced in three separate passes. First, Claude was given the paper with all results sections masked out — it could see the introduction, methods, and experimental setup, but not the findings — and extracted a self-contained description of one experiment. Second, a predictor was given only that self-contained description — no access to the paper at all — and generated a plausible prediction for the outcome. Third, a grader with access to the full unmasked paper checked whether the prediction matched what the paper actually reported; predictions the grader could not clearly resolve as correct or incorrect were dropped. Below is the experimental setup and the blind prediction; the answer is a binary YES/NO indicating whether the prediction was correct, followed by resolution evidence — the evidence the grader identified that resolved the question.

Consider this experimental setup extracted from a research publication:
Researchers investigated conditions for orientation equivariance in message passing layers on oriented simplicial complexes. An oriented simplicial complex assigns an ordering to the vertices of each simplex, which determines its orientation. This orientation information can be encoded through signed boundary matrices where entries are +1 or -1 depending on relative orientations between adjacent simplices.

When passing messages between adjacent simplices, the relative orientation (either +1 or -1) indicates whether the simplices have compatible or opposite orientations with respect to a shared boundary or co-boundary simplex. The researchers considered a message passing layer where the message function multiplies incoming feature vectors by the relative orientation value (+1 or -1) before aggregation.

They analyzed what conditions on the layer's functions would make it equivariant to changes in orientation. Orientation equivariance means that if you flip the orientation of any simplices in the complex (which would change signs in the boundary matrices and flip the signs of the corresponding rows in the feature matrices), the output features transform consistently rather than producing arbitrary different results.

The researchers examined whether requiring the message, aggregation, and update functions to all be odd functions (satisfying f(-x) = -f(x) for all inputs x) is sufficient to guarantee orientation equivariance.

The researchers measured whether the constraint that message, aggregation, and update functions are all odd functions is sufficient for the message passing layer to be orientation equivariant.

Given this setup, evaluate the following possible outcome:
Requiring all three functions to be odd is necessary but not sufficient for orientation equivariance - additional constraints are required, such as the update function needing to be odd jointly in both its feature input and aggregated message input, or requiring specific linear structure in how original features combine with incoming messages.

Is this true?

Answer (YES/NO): NO